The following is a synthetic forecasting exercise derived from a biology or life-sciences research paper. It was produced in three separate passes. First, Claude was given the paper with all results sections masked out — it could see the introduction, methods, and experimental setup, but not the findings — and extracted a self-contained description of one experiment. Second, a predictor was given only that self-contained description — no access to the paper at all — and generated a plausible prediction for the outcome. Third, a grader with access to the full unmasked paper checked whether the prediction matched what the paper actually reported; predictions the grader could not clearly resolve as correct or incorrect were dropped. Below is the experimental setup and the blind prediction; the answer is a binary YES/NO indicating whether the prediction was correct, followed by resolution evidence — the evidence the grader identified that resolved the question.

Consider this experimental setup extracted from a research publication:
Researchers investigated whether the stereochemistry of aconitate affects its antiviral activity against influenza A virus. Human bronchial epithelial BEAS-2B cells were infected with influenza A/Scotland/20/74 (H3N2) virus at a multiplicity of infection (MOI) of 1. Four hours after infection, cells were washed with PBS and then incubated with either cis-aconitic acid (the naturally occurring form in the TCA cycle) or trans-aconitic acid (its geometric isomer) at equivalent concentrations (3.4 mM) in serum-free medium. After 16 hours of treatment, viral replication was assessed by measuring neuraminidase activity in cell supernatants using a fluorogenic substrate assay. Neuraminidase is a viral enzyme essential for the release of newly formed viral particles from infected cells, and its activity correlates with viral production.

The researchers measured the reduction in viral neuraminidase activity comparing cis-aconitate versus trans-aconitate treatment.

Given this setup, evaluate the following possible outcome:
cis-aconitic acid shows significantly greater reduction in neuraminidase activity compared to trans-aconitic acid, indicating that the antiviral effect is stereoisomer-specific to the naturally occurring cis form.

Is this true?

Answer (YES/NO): NO